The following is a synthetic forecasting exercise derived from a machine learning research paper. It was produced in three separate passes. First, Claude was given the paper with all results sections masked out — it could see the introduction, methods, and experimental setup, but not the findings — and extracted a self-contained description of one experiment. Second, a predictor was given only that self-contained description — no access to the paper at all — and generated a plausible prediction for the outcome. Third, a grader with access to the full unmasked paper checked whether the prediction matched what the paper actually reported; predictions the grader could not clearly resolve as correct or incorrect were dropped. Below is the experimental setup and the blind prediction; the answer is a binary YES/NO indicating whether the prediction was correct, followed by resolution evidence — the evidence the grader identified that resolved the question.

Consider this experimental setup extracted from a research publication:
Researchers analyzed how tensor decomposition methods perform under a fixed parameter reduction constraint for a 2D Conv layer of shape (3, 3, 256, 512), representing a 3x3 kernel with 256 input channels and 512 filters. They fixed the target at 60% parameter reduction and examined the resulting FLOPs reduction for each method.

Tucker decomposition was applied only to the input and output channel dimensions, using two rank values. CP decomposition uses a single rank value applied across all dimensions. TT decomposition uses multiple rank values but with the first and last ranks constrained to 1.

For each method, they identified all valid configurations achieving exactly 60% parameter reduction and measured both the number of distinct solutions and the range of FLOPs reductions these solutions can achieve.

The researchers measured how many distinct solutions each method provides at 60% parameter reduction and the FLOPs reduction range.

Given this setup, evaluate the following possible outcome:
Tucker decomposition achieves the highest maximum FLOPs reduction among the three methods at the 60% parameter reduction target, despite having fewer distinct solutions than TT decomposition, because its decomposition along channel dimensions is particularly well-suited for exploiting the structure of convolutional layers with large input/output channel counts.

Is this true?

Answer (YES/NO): NO